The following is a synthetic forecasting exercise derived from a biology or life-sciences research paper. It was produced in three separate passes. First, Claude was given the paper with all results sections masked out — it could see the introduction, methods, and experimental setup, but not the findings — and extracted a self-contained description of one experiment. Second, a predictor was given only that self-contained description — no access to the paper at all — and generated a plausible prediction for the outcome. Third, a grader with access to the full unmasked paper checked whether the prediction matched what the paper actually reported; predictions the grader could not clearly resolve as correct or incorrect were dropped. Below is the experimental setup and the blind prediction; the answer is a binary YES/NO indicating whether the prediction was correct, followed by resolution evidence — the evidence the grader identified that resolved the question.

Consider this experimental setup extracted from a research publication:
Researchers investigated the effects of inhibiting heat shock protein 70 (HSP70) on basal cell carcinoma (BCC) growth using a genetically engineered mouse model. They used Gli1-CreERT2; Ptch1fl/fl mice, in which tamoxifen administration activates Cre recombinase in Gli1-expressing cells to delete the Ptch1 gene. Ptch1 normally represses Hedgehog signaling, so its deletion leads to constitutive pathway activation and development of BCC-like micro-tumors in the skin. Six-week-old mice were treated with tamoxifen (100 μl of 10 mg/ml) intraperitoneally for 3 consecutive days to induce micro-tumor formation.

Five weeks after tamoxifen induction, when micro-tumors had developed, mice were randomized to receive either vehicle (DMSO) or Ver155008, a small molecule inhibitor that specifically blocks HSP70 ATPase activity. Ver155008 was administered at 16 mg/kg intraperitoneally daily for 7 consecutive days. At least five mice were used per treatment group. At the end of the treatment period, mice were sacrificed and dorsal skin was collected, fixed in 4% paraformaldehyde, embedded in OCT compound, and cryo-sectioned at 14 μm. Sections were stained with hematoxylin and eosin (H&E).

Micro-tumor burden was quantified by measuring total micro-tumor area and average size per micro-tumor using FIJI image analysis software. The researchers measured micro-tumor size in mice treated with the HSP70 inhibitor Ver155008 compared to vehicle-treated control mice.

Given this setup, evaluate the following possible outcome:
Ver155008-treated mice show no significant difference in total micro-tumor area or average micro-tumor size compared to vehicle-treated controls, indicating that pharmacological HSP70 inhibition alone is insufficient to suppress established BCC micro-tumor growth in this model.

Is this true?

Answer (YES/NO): NO